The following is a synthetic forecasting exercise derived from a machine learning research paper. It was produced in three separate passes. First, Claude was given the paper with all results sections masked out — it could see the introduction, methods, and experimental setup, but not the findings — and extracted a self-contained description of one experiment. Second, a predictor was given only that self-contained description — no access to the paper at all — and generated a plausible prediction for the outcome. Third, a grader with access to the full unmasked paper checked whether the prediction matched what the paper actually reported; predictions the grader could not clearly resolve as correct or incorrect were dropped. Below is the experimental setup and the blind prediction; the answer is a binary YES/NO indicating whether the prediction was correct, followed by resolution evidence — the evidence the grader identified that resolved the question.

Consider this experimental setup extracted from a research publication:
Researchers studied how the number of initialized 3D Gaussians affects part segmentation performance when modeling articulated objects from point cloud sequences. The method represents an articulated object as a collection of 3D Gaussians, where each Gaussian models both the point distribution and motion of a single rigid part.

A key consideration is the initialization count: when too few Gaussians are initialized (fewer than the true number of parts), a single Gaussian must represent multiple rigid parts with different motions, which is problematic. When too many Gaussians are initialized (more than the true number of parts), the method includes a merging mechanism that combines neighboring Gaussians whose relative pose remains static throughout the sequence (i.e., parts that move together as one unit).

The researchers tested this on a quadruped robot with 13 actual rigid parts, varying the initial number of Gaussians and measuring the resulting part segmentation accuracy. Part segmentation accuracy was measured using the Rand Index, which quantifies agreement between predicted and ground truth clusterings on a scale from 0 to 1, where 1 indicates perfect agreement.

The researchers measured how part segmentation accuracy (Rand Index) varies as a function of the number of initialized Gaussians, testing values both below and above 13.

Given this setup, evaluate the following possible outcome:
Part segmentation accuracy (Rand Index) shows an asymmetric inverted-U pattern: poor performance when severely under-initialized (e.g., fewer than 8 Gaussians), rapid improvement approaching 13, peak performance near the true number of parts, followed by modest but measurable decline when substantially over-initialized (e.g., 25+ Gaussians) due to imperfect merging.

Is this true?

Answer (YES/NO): NO